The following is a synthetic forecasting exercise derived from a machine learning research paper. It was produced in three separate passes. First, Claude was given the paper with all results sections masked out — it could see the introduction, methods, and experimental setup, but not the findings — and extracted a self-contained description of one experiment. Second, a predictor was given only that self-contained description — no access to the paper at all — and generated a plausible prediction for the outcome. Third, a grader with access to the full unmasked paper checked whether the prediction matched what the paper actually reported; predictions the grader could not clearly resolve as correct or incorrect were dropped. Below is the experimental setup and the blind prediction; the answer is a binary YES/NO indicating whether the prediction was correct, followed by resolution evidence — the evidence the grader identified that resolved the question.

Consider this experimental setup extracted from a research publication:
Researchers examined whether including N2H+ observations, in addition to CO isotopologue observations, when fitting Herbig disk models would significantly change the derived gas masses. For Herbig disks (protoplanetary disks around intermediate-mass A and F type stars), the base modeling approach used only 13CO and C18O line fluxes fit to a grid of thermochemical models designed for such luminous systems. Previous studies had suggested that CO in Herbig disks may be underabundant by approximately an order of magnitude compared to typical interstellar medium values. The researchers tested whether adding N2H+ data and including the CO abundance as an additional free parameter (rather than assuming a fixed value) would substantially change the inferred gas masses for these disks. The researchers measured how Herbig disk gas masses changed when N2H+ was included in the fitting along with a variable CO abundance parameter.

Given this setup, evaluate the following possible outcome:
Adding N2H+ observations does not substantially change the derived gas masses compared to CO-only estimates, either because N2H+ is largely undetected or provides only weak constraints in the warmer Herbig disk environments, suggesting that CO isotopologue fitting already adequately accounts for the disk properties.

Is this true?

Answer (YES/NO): YES